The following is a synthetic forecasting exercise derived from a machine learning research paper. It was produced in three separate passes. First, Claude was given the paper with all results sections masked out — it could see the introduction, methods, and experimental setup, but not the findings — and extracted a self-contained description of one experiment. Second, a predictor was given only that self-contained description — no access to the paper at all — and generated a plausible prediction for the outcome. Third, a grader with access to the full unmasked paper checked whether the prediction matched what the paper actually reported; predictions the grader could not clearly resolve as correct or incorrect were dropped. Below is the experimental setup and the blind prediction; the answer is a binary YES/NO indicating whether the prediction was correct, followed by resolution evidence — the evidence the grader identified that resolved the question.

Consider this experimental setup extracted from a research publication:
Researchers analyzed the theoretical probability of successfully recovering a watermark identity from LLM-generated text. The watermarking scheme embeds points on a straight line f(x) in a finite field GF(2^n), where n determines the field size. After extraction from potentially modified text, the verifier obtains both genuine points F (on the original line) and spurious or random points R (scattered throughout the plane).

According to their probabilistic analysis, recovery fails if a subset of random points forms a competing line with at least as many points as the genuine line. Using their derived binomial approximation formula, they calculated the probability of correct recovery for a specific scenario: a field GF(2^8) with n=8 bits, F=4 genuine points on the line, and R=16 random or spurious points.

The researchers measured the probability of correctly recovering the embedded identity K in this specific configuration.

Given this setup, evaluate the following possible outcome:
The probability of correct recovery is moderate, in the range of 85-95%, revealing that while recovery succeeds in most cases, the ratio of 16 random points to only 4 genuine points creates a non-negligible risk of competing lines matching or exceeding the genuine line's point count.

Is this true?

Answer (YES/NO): NO